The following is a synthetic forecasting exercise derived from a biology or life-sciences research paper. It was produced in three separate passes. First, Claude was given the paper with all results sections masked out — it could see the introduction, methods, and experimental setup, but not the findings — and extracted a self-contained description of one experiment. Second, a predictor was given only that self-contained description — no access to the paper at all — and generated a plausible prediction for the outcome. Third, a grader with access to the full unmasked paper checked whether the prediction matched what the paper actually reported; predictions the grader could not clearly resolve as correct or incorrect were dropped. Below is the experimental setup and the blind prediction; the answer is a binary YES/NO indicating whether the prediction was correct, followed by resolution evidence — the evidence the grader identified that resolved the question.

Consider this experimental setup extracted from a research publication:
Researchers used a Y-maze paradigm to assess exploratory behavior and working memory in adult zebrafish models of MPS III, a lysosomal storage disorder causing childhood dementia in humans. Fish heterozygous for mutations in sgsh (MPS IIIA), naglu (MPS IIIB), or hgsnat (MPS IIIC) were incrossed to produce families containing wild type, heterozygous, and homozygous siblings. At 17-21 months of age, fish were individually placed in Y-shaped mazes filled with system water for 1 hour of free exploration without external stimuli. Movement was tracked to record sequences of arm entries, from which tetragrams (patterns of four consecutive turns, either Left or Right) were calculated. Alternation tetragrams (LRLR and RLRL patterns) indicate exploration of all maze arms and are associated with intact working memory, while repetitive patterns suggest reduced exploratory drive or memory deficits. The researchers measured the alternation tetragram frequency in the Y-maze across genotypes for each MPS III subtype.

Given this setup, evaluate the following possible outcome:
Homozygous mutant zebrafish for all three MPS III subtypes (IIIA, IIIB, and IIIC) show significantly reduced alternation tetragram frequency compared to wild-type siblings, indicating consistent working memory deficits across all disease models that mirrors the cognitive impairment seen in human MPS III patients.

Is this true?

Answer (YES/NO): NO